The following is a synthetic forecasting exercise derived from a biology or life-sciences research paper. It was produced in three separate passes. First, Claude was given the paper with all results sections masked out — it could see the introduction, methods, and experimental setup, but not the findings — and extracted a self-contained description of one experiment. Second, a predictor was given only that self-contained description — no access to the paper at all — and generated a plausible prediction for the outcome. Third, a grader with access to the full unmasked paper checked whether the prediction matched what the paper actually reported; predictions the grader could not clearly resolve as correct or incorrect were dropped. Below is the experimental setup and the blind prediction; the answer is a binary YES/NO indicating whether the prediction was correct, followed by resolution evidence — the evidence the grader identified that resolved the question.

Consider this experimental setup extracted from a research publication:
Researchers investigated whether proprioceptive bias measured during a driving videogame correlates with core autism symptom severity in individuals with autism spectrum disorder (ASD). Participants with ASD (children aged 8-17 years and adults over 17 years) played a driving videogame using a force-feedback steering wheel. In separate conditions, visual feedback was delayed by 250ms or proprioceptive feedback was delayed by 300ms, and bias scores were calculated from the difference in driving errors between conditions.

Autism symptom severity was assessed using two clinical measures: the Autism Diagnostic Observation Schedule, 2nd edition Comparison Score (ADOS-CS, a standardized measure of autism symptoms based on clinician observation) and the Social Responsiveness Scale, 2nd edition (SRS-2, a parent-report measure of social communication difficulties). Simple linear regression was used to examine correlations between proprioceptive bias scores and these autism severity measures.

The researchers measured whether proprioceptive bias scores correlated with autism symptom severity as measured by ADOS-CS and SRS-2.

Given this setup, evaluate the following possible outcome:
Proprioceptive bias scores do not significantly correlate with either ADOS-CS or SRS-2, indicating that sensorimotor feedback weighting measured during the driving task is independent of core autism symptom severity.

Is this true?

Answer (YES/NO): NO